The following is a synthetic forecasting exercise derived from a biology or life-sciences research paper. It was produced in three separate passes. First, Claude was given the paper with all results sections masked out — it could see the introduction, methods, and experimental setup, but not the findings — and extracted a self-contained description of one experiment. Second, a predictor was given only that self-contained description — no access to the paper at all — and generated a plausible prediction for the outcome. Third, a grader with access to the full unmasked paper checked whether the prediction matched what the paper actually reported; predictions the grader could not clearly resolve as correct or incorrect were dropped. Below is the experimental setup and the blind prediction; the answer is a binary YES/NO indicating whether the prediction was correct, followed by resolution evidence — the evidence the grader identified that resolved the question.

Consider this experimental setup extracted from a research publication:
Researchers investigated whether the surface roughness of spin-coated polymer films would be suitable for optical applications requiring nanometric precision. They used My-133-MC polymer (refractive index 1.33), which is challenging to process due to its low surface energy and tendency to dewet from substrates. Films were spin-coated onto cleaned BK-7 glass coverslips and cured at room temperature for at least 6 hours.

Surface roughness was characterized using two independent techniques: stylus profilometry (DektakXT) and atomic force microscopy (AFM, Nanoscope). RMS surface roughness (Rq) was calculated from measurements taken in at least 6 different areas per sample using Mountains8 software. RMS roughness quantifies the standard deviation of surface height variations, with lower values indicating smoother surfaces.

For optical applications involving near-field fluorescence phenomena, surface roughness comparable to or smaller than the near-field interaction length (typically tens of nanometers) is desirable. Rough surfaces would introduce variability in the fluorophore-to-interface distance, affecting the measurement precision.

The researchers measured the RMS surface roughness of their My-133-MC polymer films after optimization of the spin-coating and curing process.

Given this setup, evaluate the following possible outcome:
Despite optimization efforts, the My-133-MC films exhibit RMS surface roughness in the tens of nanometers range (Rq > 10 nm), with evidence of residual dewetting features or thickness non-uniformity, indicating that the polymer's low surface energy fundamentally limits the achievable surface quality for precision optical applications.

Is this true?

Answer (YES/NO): NO